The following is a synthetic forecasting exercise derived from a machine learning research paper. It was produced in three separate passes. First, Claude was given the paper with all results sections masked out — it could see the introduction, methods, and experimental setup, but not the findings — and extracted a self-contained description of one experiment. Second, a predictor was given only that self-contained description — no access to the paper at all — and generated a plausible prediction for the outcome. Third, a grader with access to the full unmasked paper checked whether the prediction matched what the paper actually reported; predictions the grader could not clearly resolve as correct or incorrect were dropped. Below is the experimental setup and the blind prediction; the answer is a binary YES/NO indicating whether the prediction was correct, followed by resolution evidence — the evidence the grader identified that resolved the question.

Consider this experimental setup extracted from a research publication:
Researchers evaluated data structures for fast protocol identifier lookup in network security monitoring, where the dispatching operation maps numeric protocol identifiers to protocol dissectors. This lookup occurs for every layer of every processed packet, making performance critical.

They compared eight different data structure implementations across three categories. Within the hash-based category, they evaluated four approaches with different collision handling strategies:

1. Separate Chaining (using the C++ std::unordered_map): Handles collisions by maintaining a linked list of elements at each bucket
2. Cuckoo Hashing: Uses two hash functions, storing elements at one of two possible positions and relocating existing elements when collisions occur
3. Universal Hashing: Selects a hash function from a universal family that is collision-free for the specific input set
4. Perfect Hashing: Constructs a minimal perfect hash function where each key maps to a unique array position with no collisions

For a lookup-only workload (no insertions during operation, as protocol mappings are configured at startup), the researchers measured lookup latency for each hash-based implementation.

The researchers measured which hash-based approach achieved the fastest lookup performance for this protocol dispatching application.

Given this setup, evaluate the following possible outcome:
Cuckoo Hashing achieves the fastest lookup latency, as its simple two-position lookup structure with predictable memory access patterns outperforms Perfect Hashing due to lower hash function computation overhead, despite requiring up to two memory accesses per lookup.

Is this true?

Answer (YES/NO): NO